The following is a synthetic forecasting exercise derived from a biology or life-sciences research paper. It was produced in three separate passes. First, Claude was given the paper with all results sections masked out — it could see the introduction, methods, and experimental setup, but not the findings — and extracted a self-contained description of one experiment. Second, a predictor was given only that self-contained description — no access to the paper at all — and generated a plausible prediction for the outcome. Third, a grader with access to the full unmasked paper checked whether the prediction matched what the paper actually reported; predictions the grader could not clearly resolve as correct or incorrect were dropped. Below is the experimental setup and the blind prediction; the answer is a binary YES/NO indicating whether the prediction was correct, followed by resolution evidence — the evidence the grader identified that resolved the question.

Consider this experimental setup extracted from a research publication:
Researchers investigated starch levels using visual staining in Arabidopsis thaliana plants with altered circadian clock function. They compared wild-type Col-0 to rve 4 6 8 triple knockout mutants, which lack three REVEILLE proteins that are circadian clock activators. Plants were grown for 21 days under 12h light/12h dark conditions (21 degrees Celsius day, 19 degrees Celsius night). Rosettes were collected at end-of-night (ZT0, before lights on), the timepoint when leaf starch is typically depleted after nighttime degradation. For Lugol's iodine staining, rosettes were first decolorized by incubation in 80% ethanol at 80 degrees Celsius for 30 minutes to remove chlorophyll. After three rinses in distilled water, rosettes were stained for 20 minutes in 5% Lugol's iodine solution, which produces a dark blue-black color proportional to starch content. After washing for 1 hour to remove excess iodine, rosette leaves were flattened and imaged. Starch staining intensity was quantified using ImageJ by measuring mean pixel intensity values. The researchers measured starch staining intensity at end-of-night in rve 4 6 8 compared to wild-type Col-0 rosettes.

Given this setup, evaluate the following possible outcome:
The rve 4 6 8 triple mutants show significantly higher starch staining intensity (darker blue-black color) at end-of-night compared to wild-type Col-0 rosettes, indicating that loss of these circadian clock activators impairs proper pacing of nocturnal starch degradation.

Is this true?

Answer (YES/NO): YES